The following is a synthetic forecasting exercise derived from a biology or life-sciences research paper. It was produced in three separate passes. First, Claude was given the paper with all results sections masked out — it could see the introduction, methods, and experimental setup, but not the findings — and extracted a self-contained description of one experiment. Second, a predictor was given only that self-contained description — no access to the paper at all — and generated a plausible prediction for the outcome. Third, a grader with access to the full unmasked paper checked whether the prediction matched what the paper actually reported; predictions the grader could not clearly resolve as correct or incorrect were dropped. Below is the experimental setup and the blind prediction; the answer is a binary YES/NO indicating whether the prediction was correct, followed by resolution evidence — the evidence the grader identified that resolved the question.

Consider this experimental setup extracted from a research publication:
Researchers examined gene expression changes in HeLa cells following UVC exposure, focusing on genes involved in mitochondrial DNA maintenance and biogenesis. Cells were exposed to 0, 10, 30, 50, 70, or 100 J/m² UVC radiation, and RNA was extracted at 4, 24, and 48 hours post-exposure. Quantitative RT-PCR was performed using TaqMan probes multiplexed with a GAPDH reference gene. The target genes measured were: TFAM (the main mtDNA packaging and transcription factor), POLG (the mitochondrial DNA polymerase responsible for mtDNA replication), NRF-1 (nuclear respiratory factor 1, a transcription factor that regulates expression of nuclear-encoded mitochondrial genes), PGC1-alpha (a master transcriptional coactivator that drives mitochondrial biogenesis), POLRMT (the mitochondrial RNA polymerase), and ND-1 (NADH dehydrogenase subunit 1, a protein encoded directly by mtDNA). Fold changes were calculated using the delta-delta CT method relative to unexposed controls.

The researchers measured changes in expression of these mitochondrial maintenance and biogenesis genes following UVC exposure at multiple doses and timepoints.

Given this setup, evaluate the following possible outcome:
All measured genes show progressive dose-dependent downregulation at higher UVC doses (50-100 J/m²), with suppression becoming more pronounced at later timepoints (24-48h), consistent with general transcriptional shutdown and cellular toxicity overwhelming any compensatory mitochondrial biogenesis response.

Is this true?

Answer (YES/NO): NO